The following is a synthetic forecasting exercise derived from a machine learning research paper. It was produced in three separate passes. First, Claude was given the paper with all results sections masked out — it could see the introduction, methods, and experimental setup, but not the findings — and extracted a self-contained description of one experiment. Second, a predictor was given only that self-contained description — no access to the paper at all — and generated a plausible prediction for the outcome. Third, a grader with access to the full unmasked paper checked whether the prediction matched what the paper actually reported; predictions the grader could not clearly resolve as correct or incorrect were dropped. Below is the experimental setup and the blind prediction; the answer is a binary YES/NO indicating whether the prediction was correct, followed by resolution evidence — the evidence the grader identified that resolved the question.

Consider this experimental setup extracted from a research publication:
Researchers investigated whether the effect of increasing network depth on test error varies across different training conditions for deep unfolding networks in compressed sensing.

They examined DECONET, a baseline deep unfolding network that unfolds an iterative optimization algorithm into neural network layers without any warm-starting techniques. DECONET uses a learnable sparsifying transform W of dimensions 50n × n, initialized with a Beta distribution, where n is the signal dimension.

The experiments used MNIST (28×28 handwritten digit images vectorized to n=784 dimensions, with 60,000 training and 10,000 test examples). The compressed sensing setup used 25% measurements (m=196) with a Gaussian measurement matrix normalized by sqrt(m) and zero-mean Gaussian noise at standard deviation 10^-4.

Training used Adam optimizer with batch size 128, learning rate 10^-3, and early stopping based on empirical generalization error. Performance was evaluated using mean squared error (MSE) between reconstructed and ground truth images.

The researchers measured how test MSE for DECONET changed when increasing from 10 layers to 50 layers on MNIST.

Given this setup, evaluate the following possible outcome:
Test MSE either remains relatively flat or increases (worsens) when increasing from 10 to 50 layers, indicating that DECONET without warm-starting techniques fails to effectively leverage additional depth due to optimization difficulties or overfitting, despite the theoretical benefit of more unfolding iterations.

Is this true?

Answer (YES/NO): YES